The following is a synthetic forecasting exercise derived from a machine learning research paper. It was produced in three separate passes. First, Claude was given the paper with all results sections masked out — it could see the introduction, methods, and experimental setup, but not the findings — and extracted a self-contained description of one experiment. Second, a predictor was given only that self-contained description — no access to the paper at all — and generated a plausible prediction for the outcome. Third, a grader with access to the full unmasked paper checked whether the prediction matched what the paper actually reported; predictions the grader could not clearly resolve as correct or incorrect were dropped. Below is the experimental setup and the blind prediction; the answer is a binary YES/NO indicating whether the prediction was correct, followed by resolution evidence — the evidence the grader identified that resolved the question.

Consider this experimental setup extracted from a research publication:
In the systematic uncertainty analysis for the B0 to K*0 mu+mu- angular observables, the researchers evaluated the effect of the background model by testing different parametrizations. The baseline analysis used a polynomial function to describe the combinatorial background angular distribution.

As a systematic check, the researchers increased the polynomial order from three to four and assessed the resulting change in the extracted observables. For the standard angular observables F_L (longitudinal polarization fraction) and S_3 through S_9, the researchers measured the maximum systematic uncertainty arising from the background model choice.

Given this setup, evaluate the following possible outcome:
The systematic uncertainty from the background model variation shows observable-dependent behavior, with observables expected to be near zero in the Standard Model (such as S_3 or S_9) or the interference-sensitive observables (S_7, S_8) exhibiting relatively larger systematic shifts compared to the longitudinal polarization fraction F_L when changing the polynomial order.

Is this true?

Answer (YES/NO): NO